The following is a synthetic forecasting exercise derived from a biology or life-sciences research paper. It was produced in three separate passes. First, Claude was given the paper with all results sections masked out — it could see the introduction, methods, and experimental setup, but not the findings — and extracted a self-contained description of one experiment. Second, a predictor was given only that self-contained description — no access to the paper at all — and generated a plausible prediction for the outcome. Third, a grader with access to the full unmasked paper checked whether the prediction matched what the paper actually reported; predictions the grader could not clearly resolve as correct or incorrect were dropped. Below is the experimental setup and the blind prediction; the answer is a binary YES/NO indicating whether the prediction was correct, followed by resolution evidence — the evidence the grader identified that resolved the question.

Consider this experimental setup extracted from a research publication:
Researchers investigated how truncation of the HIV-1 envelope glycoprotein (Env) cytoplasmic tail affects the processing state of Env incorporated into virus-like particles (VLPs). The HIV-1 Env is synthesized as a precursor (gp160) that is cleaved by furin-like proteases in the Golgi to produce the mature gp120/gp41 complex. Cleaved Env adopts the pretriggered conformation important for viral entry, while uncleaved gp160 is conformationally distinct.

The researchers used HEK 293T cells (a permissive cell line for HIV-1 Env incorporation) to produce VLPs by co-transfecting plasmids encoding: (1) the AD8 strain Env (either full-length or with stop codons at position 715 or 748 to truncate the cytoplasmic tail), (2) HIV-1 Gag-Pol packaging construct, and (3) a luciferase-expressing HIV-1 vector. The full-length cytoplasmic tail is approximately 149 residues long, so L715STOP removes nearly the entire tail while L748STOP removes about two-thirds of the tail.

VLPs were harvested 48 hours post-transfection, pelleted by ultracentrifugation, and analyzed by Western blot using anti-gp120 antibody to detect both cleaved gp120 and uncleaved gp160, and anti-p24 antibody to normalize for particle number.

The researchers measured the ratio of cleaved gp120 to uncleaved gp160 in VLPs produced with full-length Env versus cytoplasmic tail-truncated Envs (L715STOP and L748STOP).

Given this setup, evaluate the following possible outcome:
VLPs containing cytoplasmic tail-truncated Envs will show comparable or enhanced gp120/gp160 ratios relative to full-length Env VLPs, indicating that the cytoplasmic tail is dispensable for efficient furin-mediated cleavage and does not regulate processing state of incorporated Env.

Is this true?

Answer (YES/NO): YES